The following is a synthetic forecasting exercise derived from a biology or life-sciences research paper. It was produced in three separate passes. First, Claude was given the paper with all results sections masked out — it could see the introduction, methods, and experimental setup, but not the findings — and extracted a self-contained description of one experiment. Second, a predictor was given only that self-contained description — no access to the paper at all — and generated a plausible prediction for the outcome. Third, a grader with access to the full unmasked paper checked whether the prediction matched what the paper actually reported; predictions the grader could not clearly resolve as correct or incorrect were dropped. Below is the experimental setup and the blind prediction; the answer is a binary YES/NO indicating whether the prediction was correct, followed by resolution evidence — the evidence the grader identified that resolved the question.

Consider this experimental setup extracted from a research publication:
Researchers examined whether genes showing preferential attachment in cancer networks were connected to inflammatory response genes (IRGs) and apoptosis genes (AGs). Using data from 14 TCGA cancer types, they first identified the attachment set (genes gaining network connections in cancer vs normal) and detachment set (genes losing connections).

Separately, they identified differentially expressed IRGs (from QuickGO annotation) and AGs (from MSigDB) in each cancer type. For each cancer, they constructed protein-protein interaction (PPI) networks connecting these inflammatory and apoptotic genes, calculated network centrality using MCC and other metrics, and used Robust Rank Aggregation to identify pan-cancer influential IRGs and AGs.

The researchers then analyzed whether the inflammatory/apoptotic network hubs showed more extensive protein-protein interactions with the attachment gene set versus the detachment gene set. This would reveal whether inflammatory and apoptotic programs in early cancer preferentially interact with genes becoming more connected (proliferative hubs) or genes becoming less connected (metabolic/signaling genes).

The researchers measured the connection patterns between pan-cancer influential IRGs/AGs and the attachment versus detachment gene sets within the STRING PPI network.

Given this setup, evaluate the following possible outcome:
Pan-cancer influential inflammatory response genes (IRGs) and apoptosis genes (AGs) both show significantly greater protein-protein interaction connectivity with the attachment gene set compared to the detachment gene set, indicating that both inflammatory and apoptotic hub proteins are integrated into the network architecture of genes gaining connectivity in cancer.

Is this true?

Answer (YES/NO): NO